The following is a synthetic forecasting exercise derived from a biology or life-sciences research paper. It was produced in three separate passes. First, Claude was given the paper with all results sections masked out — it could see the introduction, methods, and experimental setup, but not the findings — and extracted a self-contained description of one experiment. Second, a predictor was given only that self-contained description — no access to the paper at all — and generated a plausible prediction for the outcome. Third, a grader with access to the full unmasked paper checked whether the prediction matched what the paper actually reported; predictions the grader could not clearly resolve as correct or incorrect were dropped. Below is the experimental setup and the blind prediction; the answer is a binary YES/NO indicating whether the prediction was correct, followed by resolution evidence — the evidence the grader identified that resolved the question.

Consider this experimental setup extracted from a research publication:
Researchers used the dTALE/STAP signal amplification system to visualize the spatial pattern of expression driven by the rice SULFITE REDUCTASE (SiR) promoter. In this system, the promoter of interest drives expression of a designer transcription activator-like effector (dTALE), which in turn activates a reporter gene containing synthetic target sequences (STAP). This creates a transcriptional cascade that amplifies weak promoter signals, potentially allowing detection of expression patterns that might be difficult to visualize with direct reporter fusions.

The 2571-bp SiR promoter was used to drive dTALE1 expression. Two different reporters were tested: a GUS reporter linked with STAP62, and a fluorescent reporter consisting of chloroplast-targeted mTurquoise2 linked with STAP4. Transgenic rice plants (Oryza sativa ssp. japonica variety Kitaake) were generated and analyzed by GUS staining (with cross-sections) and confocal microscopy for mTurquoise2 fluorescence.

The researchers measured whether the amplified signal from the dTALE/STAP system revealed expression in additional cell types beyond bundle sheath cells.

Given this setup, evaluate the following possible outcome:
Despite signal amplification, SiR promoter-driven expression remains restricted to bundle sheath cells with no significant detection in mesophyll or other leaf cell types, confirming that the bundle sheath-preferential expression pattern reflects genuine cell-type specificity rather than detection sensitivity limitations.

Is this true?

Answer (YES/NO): YES